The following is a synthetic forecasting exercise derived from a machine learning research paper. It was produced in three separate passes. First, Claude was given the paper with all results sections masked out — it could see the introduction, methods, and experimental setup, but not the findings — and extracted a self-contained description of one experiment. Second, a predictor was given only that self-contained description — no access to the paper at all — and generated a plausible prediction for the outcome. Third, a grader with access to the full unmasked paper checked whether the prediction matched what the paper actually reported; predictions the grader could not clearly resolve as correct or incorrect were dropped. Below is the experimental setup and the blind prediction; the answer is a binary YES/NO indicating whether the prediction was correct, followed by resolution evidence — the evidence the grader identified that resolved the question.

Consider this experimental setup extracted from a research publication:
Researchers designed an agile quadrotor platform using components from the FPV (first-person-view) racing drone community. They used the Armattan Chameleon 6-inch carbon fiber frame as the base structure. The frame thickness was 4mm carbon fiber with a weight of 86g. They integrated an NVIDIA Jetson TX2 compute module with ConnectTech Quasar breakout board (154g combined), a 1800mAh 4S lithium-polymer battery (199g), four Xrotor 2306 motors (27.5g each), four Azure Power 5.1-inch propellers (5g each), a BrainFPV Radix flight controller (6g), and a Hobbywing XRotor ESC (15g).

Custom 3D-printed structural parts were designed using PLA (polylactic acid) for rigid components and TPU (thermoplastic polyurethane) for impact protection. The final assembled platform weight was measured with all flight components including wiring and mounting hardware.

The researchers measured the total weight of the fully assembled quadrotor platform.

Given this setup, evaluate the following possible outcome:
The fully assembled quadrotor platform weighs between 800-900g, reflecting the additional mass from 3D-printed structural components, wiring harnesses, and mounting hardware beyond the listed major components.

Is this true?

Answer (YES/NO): NO